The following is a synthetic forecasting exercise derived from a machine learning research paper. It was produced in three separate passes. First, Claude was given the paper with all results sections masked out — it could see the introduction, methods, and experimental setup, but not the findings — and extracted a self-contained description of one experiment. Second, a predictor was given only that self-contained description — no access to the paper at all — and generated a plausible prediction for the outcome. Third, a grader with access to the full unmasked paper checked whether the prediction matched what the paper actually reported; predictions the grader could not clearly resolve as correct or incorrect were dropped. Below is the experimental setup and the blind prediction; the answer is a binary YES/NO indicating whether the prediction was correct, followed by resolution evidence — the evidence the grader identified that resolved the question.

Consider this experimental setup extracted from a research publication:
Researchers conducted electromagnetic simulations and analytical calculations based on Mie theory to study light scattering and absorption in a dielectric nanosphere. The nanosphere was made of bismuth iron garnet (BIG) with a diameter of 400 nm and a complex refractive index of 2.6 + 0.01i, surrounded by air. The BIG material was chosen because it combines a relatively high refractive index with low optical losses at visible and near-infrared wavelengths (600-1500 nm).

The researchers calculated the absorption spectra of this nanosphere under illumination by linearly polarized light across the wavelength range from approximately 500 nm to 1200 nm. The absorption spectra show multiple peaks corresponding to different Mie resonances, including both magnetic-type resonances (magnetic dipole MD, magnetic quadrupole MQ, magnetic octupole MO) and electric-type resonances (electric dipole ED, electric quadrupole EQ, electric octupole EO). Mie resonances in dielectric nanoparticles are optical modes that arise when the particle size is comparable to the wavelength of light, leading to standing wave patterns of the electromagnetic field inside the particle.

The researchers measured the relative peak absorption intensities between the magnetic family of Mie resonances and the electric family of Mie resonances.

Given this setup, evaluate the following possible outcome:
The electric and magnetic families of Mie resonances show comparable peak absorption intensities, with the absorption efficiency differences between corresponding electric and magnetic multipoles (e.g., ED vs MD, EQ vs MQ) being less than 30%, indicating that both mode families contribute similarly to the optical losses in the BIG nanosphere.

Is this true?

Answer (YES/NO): NO